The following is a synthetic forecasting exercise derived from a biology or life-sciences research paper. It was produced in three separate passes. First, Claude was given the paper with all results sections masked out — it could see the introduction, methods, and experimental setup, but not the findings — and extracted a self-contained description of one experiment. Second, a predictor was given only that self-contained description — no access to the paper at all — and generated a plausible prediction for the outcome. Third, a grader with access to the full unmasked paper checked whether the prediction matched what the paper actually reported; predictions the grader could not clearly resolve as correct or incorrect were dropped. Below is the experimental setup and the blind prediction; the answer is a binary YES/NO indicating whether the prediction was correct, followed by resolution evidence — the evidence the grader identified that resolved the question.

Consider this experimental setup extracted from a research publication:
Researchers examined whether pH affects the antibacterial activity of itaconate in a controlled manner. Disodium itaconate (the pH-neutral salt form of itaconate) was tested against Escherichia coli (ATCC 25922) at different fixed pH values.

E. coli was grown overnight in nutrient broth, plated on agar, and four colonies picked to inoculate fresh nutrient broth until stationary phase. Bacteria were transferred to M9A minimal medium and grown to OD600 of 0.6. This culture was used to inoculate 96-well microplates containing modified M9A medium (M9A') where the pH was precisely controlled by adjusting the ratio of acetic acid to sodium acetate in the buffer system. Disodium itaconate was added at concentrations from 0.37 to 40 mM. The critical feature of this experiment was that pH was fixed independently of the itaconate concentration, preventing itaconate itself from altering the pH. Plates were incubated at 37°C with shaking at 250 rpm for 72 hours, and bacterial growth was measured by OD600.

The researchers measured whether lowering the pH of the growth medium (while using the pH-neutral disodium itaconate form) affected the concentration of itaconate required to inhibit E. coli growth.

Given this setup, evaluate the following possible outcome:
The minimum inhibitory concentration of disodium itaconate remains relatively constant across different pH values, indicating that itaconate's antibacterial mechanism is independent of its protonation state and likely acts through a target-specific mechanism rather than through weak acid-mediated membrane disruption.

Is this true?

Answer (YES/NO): NO